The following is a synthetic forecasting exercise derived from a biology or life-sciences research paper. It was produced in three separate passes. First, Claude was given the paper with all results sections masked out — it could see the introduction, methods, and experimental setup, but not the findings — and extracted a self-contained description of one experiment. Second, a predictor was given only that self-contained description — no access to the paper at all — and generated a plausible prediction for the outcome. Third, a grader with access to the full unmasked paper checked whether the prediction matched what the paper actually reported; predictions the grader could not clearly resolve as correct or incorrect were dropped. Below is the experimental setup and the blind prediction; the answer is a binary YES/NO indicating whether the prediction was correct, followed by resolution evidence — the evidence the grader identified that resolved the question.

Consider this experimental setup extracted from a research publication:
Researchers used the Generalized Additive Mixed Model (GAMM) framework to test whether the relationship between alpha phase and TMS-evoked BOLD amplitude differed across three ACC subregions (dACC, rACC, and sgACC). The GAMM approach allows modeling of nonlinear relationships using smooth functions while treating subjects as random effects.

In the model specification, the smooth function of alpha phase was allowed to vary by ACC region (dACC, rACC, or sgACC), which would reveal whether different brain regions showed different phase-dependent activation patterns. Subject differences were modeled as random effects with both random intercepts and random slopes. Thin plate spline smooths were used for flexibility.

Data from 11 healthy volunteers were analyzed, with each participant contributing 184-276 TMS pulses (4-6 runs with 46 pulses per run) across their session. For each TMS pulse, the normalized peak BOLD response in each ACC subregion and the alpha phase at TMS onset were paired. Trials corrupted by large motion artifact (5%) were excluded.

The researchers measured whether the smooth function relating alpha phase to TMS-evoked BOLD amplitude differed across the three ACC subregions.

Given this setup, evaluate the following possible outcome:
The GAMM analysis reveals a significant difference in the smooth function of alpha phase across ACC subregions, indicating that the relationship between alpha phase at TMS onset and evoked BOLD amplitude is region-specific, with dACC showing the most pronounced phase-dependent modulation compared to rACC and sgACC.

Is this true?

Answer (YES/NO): NO